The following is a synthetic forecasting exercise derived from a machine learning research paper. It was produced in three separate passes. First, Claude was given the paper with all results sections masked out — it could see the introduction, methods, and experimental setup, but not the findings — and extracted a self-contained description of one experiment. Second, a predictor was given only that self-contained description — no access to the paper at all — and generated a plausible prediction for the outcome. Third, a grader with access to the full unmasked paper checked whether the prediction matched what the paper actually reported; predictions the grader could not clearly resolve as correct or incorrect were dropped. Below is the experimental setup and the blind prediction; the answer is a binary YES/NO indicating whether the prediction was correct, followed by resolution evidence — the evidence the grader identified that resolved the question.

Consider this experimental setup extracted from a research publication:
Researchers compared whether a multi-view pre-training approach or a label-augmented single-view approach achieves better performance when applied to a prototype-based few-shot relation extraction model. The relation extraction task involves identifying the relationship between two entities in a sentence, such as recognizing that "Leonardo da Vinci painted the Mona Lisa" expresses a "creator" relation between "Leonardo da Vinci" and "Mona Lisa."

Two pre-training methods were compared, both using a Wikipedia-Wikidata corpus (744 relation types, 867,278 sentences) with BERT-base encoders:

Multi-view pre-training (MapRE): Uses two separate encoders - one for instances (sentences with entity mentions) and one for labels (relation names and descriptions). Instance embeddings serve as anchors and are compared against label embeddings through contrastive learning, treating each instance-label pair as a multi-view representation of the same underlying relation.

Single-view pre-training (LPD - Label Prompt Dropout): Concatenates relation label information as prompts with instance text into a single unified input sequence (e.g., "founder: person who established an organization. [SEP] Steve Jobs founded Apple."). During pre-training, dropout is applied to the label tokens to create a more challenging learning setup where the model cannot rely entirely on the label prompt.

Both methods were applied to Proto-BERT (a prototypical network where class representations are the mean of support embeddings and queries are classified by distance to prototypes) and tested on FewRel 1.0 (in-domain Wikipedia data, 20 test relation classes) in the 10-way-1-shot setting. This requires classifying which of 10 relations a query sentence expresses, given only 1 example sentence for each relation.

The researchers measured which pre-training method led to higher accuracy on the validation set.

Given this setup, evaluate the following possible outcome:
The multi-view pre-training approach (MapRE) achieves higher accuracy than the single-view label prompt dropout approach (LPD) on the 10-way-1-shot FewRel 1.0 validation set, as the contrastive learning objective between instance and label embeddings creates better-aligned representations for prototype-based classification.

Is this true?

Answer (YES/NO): NO